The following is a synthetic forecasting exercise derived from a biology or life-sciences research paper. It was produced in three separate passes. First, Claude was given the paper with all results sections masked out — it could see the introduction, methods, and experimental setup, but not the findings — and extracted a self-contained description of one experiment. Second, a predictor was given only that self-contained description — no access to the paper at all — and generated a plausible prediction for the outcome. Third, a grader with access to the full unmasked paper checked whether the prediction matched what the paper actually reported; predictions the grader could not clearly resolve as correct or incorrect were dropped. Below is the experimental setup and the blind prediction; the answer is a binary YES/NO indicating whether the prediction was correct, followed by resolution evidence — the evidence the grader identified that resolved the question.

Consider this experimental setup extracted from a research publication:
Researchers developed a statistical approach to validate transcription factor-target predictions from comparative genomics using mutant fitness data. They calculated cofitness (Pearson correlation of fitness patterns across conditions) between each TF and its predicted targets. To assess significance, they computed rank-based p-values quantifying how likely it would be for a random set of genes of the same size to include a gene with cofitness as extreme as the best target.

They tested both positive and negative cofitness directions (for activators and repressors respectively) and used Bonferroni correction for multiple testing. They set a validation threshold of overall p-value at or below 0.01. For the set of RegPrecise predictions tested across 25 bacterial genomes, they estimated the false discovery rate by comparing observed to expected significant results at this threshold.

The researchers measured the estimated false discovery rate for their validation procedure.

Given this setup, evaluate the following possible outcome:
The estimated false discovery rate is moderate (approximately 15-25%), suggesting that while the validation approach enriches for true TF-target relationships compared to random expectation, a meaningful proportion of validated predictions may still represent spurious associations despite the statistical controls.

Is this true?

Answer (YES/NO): NO